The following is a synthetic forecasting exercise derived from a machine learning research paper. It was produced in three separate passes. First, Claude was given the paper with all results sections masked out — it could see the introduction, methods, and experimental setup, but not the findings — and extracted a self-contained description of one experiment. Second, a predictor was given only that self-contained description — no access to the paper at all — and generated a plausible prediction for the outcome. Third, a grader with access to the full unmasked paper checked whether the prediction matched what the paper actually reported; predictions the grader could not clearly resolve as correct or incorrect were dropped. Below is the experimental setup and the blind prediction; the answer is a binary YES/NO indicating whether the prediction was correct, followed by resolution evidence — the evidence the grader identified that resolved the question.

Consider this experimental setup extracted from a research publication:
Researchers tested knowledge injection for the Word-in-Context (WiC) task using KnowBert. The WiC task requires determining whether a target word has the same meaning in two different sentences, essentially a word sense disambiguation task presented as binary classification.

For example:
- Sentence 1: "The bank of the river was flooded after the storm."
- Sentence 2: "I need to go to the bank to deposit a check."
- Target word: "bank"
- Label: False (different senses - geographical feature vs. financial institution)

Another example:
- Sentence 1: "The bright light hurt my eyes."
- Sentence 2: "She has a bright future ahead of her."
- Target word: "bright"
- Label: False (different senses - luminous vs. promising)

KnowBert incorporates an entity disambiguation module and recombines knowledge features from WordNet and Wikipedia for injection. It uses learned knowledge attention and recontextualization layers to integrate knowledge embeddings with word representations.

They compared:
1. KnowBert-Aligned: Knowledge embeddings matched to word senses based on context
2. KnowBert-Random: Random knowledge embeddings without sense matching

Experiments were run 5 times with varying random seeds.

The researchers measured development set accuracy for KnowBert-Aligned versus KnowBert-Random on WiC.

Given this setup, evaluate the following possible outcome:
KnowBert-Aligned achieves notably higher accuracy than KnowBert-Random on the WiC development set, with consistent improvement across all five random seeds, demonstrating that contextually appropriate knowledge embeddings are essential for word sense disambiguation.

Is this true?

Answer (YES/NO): NO